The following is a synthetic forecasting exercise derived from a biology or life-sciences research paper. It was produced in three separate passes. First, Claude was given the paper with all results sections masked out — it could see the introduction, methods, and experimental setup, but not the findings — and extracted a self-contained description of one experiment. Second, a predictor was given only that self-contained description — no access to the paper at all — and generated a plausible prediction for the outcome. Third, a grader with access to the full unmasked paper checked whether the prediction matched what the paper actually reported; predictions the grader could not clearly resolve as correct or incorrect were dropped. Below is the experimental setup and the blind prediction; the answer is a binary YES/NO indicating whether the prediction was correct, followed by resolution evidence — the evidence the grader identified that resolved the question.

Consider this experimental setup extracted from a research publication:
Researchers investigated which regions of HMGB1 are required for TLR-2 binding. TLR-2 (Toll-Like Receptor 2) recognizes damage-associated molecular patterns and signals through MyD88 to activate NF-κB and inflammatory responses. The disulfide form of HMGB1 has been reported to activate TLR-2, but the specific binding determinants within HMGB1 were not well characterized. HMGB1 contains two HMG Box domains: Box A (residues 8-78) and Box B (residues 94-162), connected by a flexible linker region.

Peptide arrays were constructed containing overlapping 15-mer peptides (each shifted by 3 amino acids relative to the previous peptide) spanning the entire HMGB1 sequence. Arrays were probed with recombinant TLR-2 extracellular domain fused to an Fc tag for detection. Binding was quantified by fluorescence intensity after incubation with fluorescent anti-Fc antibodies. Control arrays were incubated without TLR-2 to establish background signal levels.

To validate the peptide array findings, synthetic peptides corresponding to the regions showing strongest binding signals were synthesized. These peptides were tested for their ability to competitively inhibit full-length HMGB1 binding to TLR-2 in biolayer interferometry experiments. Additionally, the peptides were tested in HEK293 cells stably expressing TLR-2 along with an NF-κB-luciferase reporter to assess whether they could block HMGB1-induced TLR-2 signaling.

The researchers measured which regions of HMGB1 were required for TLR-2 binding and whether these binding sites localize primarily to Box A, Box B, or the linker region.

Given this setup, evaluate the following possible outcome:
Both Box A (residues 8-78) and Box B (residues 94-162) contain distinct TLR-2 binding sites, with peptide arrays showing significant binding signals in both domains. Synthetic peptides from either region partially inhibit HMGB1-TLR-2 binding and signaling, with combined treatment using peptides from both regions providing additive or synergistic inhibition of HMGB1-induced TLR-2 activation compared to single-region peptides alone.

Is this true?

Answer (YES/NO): NO